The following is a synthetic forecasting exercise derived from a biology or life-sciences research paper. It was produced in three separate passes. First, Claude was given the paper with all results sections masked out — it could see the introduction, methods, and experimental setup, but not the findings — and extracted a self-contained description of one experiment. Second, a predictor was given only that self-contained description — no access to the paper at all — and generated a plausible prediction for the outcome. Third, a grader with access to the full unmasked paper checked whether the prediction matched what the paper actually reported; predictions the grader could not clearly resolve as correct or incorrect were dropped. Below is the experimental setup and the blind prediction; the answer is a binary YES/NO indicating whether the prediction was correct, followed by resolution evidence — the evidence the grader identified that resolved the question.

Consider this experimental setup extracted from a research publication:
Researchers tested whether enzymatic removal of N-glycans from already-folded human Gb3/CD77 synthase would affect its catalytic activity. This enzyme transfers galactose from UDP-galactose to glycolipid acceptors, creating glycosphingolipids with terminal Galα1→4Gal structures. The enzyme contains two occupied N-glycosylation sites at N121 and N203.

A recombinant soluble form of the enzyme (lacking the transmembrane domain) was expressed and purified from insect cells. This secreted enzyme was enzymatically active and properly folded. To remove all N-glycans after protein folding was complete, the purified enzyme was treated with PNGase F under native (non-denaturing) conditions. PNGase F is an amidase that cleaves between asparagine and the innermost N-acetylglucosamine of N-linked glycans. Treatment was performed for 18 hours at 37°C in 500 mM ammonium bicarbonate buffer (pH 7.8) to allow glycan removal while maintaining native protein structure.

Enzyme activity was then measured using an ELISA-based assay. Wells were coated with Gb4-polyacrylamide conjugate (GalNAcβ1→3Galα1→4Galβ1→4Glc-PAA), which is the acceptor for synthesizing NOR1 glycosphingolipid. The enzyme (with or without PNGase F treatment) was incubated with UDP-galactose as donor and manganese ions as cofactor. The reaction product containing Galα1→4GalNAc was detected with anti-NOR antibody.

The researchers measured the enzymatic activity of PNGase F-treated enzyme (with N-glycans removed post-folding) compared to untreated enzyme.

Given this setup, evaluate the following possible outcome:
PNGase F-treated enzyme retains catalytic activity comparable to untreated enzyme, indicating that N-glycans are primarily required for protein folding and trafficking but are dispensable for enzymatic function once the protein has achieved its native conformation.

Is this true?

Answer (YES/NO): NO